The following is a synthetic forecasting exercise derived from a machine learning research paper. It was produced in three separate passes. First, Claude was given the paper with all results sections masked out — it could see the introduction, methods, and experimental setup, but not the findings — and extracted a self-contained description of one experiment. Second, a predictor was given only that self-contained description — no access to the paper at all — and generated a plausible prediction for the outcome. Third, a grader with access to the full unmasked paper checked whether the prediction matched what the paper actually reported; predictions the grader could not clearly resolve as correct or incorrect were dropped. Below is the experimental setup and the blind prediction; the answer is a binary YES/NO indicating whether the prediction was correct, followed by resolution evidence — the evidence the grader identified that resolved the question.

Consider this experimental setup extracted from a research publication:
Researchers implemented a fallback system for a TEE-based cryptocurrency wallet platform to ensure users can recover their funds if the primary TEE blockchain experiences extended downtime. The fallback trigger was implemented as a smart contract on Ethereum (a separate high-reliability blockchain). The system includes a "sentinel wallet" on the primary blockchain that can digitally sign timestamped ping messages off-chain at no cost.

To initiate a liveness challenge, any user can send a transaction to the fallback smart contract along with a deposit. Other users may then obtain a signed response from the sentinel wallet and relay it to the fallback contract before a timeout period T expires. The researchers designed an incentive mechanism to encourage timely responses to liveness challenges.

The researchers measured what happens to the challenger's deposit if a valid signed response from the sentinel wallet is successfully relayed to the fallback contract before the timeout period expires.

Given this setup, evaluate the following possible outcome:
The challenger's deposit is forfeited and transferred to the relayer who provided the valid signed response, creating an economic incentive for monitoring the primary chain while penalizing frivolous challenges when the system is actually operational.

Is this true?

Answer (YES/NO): YES